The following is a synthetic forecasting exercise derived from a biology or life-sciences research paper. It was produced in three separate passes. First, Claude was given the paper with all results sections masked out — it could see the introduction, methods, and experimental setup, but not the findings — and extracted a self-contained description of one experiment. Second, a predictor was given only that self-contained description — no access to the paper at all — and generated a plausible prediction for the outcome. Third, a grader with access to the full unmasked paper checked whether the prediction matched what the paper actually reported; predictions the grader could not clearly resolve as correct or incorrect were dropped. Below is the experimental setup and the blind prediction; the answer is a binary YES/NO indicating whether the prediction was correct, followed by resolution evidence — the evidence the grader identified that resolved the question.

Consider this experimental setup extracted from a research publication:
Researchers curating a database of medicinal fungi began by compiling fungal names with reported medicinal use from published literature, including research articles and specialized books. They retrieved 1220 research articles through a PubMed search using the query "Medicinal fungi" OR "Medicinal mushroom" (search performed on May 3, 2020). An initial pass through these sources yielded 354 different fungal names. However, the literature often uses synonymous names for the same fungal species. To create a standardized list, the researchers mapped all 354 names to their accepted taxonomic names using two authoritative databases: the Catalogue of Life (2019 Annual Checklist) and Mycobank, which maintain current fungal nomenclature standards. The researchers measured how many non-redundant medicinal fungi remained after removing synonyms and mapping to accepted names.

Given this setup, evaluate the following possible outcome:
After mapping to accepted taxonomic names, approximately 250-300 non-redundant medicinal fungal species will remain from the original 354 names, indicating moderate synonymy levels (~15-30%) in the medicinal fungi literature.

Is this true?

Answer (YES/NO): YES